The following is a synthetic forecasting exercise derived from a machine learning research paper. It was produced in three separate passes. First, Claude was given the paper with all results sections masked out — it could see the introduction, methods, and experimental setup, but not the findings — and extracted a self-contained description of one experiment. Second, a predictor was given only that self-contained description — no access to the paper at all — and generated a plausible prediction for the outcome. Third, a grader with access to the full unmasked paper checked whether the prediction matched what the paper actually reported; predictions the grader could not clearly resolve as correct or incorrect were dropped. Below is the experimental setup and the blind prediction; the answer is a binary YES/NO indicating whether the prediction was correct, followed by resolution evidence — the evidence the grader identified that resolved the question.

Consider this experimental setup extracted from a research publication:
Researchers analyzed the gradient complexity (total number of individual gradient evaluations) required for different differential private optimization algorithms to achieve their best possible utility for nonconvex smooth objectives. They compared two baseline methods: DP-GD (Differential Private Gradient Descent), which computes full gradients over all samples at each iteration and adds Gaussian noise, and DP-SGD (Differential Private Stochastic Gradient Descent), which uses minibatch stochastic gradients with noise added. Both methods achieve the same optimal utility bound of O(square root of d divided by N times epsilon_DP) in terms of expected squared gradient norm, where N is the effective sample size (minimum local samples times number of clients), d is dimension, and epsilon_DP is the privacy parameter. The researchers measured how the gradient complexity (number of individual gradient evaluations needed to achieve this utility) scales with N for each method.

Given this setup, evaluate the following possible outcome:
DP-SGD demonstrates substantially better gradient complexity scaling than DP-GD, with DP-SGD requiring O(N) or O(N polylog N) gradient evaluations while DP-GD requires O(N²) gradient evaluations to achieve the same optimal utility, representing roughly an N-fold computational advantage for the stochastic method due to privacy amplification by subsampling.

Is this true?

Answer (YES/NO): NO